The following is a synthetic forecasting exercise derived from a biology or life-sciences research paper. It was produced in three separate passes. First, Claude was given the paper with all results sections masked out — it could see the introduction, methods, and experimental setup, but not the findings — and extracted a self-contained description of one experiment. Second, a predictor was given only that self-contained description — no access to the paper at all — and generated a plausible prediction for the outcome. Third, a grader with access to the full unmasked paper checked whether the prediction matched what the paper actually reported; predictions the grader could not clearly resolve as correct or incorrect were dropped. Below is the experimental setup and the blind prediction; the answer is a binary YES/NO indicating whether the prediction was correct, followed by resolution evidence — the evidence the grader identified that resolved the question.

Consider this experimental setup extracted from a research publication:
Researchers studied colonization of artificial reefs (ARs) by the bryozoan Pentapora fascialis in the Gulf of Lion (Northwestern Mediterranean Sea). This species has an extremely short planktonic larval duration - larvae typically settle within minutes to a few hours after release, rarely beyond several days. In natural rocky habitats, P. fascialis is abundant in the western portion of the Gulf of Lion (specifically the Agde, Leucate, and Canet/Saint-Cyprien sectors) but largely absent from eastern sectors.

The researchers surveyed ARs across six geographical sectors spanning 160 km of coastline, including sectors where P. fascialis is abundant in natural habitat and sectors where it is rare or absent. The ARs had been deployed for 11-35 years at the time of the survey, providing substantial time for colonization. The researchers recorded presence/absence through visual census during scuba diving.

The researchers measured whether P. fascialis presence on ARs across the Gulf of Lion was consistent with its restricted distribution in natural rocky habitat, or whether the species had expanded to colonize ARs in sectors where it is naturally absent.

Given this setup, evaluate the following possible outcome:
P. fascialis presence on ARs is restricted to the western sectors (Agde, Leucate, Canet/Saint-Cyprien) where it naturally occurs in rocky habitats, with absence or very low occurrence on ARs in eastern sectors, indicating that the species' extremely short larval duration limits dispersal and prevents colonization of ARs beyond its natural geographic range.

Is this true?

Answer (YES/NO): YES